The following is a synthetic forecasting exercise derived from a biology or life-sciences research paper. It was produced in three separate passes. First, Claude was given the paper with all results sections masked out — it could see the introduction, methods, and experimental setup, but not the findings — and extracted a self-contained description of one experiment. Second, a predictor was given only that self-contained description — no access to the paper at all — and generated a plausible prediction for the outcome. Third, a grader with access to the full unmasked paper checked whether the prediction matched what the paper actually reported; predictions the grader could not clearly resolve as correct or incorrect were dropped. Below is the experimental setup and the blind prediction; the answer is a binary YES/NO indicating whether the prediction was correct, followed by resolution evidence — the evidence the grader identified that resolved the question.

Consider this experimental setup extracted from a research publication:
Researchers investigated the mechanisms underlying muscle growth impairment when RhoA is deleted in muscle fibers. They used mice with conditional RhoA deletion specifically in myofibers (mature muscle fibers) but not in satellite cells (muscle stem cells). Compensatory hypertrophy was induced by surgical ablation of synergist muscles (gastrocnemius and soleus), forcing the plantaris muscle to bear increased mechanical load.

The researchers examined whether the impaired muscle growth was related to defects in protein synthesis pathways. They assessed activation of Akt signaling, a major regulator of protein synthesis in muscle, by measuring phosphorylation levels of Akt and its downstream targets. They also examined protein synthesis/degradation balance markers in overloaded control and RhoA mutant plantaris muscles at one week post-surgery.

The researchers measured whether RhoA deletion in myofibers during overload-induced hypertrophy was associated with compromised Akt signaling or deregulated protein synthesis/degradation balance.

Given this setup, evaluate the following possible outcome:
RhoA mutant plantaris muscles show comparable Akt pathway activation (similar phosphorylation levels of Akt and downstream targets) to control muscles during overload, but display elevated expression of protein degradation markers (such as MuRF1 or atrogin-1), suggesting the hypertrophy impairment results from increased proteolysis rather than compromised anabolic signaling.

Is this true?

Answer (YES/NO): NO